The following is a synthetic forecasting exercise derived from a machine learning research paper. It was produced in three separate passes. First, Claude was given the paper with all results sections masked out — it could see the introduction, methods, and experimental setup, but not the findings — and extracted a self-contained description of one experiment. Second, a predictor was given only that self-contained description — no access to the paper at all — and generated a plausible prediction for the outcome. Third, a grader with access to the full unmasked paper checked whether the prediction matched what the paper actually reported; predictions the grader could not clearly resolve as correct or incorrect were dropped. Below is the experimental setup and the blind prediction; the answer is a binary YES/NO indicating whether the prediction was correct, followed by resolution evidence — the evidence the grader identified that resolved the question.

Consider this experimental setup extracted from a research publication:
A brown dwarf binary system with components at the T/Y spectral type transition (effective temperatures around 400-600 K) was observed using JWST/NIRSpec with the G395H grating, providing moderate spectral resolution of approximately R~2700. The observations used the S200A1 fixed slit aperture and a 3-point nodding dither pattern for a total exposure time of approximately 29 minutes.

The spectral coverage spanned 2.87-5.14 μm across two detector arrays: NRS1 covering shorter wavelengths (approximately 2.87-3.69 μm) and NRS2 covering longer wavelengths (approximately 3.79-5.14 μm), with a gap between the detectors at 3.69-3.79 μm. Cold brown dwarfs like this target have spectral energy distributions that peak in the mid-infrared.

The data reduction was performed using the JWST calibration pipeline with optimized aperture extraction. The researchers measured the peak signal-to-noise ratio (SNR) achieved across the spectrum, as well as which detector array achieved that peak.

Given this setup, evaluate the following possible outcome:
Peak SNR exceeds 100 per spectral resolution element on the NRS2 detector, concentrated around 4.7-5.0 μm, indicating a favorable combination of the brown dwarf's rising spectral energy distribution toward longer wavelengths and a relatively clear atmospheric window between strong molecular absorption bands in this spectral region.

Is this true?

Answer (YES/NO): NO